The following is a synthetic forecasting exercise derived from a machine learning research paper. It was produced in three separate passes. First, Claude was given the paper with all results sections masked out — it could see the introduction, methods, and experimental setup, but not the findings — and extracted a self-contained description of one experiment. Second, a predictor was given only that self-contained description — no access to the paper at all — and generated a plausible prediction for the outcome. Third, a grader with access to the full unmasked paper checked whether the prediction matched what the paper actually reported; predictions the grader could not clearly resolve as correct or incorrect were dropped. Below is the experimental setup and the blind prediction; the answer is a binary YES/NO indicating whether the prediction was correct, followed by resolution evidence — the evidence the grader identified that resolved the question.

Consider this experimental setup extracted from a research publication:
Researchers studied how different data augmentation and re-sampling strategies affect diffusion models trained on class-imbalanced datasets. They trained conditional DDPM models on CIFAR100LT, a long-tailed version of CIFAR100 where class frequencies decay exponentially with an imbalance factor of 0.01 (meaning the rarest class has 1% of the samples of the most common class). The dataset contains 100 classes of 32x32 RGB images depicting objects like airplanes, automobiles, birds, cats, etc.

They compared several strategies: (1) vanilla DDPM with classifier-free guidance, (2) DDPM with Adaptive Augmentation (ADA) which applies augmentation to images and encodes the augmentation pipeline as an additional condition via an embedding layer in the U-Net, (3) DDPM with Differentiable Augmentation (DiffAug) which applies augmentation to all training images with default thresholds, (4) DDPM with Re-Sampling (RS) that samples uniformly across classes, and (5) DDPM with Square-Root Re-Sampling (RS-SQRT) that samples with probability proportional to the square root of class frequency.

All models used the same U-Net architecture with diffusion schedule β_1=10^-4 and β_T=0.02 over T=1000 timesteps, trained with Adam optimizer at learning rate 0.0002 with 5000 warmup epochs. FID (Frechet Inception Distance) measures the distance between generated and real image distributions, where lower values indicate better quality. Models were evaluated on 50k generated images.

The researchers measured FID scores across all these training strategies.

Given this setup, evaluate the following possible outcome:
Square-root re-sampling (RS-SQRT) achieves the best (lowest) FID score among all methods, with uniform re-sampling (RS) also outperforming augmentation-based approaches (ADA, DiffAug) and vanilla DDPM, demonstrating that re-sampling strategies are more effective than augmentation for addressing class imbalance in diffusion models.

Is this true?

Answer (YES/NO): NO